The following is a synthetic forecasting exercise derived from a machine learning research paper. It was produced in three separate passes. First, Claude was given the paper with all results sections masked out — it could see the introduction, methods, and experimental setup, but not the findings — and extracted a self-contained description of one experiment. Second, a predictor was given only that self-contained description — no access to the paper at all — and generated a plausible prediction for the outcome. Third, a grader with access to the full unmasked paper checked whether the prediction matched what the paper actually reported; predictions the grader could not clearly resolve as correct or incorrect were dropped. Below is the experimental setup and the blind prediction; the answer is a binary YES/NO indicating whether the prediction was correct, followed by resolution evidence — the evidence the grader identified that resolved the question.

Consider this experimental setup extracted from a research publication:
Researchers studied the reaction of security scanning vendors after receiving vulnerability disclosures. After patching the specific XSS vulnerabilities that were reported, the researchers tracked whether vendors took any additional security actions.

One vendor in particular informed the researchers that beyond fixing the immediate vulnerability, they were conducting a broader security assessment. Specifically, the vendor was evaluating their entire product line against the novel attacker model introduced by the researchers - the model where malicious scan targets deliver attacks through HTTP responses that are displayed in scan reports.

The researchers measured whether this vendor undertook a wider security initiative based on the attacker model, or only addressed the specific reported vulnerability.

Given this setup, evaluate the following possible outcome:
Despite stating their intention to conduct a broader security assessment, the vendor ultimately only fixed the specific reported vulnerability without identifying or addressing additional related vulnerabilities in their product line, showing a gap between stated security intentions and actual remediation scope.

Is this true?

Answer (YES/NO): NO